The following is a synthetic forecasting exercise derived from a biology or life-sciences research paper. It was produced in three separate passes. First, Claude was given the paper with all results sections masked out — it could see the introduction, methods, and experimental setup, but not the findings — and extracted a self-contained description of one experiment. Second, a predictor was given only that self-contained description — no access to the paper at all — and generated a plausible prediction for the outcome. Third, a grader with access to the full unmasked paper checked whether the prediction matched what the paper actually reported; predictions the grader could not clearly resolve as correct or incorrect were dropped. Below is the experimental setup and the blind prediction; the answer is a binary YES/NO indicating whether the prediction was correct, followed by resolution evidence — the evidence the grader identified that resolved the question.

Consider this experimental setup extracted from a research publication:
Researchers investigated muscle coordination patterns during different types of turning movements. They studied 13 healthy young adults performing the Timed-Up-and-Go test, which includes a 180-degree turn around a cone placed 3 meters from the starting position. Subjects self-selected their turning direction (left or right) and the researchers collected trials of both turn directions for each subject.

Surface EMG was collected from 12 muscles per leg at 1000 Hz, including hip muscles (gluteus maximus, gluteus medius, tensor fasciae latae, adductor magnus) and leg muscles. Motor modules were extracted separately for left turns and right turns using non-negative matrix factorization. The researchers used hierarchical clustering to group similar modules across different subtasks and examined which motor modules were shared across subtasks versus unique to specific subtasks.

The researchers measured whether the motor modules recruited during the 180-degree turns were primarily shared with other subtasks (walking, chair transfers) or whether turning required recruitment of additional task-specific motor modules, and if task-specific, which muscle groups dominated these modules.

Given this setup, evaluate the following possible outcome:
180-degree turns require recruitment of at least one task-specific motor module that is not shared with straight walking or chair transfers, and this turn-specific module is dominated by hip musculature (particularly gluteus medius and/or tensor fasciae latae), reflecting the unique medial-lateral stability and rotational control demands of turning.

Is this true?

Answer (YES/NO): YES